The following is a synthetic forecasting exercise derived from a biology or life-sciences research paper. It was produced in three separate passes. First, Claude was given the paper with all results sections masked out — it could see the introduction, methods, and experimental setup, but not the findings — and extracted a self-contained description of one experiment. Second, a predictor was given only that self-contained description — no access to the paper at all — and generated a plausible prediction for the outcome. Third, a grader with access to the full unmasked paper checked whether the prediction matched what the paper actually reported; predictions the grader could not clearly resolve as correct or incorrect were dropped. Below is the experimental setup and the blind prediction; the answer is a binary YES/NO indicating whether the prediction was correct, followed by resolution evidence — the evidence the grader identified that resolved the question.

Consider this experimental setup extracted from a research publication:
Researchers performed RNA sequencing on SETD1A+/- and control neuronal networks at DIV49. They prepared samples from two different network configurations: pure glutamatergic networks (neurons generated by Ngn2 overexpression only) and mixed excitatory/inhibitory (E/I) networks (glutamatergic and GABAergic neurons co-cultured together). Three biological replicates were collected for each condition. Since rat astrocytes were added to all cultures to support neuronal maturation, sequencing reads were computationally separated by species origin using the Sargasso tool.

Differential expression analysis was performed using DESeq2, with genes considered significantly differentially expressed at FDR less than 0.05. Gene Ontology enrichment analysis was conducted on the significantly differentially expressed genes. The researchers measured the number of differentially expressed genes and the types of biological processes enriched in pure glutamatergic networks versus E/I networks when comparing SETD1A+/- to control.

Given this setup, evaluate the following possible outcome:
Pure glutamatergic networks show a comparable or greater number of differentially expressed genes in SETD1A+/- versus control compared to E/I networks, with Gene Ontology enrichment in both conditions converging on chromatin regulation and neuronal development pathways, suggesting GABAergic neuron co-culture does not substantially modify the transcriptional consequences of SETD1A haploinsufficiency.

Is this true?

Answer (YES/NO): NO